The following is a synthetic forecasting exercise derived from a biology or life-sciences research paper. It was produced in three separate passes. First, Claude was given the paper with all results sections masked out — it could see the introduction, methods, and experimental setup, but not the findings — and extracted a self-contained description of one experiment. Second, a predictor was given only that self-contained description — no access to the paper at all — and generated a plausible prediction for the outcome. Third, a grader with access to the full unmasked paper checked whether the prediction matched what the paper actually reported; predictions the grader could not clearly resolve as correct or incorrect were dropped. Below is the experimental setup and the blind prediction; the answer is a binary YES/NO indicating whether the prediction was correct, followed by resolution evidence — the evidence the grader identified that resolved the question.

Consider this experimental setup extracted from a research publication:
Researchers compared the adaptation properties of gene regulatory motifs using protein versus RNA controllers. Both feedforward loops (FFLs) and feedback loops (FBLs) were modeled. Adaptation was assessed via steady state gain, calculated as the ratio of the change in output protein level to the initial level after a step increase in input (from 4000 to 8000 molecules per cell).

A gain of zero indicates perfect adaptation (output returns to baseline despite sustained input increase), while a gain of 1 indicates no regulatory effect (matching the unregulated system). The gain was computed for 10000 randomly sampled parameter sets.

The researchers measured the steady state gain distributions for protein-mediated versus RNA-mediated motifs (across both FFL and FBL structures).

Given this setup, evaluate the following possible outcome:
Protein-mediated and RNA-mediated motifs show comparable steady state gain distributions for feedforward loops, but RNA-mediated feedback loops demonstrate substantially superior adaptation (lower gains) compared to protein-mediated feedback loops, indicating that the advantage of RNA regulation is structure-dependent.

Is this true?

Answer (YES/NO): NO